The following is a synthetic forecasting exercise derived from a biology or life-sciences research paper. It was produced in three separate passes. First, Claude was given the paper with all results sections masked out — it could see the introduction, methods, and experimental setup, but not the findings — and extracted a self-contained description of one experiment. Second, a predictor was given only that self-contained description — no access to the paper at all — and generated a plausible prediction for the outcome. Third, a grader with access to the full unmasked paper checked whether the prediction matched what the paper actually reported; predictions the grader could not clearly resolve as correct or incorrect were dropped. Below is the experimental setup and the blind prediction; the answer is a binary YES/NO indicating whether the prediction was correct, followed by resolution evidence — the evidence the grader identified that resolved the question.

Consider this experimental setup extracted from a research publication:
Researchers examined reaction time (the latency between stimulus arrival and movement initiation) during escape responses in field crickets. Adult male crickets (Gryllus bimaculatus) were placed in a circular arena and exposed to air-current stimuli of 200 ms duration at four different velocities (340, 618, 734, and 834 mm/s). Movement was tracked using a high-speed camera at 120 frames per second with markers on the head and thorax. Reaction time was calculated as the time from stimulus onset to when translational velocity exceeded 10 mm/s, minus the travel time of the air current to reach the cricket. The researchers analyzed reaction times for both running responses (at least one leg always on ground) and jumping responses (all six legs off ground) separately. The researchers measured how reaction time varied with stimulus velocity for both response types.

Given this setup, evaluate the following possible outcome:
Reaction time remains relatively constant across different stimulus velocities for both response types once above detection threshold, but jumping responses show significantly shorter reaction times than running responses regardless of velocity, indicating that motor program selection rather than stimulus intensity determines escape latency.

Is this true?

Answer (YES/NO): NO